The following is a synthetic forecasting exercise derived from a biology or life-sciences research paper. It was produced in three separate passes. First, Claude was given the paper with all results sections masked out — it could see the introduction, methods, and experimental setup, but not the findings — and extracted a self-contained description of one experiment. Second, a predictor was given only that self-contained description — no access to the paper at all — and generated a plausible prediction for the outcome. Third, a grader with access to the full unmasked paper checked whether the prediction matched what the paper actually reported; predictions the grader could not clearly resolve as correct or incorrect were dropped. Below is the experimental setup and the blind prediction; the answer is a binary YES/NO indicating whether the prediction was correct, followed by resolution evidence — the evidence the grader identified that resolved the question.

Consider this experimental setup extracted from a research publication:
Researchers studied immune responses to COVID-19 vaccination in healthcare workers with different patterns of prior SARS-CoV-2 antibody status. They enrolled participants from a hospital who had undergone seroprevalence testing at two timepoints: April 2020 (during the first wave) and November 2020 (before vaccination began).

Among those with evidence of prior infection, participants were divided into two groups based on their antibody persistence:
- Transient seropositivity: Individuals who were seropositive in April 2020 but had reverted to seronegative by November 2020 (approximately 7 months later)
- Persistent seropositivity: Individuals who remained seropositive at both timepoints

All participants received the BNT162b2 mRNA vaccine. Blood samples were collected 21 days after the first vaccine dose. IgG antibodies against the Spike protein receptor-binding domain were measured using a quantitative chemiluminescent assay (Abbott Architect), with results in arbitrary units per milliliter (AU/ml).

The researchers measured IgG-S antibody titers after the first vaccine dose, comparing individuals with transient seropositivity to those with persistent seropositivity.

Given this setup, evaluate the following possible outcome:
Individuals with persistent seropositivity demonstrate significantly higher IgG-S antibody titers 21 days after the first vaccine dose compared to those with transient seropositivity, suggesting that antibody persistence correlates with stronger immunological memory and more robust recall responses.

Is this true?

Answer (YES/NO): YES